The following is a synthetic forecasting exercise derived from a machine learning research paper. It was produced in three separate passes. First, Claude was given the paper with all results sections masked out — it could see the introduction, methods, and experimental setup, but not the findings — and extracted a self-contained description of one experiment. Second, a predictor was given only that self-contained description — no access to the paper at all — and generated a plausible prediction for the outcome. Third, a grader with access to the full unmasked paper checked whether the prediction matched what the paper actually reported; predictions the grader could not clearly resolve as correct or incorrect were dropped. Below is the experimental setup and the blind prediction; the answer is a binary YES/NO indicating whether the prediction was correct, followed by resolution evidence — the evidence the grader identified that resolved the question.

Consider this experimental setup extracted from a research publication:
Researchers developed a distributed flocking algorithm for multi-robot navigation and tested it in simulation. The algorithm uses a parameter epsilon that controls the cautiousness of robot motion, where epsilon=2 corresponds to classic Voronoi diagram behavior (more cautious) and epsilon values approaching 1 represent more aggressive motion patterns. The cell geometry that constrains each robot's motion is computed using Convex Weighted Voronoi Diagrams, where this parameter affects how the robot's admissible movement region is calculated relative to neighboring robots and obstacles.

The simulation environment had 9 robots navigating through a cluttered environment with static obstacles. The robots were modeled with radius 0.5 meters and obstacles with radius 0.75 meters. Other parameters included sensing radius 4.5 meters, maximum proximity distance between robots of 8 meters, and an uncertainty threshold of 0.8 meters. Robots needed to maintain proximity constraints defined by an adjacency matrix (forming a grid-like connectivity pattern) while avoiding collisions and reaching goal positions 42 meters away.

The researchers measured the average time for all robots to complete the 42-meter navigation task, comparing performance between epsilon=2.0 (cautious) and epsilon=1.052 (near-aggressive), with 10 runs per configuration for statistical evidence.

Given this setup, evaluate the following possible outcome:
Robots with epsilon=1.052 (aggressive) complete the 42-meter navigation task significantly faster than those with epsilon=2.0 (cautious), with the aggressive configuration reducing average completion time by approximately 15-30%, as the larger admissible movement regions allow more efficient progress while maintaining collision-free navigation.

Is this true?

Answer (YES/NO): NO